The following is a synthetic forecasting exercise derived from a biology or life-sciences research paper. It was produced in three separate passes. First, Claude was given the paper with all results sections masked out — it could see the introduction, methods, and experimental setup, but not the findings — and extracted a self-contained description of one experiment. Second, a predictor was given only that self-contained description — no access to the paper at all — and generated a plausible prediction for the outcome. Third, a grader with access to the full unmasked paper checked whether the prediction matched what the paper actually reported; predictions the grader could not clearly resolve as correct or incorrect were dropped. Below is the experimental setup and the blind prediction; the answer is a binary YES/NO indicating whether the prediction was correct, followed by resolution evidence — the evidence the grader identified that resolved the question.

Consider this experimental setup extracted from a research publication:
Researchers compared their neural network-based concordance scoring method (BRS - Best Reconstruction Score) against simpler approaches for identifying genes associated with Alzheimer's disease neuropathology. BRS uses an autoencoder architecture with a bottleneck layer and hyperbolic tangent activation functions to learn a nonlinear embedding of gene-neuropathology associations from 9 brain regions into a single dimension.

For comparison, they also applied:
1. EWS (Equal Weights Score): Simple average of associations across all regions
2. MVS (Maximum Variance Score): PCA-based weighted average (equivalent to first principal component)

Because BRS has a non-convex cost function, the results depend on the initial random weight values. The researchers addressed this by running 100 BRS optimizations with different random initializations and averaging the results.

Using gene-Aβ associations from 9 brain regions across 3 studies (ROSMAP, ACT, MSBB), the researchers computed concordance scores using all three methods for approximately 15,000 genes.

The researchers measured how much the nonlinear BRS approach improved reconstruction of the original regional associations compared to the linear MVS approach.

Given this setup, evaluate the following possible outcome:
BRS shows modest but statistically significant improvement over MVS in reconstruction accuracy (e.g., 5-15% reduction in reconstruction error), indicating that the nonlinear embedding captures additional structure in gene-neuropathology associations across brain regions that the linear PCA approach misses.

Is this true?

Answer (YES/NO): NO